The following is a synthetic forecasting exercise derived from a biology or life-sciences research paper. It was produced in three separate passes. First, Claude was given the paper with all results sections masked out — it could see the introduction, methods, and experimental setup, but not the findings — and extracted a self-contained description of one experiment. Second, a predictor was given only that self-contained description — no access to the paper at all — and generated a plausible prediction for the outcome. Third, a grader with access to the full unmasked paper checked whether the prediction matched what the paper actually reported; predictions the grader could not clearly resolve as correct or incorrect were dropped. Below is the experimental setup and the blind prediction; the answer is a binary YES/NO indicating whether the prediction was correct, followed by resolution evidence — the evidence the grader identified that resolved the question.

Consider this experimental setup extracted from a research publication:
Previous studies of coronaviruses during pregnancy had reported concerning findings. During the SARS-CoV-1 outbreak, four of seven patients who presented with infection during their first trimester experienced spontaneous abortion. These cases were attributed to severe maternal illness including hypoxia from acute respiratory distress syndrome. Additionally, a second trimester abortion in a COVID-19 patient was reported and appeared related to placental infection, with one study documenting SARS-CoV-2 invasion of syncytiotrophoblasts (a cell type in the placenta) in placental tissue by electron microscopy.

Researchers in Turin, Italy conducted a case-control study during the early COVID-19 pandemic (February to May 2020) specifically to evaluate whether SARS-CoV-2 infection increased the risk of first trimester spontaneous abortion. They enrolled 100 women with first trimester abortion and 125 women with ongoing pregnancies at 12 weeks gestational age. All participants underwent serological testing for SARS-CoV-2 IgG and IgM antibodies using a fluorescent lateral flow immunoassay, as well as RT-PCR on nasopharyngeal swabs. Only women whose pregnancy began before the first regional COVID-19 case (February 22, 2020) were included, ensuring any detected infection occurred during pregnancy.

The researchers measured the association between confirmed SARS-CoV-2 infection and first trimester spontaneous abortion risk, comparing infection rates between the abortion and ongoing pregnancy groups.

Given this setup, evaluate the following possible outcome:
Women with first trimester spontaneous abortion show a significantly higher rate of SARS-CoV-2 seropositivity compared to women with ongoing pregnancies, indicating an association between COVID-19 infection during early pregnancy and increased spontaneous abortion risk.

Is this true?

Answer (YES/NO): NO